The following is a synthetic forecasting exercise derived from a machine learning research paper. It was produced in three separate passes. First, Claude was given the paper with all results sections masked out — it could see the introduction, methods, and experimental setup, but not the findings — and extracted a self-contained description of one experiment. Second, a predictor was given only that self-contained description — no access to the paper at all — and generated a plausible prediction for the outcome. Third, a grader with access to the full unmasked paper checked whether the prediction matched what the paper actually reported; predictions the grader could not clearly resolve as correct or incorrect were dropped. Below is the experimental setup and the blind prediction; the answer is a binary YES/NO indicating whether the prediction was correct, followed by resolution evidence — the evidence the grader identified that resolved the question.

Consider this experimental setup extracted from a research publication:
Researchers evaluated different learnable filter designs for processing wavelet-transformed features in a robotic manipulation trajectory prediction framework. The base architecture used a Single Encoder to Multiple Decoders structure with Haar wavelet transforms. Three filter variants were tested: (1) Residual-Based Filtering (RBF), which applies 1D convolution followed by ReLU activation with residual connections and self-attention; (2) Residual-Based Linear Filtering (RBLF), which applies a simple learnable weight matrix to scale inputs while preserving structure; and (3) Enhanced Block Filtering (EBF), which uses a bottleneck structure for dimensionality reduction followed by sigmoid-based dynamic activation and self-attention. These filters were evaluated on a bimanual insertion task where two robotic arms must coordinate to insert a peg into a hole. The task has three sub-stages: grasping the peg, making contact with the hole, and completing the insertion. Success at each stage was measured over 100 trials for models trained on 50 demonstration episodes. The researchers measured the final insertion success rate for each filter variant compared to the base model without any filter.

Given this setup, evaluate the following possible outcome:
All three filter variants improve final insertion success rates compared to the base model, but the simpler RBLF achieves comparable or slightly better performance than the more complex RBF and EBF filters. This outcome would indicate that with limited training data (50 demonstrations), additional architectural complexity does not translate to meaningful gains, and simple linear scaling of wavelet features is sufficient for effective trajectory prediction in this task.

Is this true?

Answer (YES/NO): NO